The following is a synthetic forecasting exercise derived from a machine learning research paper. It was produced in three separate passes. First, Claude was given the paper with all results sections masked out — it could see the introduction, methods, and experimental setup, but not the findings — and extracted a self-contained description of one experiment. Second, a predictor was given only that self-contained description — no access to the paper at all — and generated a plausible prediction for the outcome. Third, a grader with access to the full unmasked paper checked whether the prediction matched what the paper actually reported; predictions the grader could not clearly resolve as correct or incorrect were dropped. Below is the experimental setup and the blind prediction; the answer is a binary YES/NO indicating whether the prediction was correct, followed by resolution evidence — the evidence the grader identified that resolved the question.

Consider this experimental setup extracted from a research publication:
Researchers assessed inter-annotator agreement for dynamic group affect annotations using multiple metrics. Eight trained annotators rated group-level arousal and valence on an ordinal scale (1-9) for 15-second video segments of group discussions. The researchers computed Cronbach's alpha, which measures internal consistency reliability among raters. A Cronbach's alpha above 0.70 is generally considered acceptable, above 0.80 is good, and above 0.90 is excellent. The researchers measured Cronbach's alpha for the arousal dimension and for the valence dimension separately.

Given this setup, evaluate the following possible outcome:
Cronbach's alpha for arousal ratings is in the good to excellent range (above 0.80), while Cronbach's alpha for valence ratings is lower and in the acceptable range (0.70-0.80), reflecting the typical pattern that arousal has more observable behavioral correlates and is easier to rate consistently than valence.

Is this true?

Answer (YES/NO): NO